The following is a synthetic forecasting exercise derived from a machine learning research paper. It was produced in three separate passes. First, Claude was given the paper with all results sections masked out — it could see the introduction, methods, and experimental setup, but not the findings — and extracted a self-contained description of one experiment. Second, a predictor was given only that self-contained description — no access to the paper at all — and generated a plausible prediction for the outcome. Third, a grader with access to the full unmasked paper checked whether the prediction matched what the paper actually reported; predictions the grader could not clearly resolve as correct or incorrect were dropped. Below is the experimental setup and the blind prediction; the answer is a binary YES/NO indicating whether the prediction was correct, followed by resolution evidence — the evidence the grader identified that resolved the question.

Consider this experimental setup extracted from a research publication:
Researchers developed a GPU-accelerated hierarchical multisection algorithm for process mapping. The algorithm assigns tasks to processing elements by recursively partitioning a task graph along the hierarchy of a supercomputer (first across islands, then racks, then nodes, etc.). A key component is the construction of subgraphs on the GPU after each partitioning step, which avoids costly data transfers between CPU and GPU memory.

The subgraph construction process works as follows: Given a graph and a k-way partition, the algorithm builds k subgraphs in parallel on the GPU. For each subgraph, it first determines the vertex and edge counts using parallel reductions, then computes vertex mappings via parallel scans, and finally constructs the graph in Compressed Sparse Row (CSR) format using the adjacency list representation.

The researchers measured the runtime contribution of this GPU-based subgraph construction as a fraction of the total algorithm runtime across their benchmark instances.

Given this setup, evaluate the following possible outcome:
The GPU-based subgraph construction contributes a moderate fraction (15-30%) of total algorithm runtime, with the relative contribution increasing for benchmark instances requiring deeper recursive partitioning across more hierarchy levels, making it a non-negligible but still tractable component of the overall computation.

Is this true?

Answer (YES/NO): NO